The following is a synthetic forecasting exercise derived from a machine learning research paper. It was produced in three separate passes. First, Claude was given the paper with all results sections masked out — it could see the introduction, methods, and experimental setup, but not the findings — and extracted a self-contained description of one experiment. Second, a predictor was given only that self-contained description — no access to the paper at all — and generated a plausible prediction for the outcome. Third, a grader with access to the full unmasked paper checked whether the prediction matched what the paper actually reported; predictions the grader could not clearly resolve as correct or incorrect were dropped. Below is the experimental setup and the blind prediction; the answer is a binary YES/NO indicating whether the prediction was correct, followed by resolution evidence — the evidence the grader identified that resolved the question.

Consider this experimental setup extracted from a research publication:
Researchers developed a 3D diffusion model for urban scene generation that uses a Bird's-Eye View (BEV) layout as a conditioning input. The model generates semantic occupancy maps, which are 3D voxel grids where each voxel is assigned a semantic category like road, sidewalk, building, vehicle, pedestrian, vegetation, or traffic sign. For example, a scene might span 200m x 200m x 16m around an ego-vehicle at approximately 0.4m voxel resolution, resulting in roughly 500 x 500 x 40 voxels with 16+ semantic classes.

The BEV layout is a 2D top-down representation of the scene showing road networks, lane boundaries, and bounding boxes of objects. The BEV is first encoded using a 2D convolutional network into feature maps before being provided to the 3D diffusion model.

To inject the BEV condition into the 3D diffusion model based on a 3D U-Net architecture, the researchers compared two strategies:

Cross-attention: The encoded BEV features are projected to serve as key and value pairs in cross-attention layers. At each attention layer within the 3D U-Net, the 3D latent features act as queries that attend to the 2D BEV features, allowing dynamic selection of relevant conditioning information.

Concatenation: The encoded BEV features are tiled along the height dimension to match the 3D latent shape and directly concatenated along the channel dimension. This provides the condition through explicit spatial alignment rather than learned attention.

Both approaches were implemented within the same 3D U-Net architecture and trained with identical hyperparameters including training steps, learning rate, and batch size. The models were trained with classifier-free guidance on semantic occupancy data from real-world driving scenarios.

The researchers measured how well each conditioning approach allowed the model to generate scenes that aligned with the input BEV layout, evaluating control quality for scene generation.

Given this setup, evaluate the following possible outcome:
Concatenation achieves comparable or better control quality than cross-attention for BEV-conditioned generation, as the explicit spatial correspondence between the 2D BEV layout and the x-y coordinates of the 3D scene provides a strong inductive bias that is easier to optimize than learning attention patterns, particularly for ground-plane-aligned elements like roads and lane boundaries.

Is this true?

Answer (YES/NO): YES